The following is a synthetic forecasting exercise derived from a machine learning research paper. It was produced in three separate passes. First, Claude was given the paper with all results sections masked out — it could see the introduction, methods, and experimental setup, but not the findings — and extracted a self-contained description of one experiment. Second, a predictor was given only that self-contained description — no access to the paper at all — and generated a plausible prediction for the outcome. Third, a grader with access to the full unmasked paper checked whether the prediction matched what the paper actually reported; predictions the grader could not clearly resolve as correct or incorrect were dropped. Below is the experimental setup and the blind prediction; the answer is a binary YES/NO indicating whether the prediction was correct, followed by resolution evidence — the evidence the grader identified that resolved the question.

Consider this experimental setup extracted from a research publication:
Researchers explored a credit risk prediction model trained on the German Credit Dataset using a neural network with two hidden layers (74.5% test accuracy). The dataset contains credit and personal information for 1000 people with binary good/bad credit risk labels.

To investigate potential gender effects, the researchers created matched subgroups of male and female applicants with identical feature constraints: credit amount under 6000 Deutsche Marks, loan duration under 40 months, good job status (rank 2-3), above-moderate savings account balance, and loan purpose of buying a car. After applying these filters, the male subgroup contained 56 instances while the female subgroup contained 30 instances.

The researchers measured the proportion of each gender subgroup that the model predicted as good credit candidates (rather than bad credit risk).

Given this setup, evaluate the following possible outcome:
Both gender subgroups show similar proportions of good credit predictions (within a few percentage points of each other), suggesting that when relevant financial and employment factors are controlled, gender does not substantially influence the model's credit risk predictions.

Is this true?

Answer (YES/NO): NO